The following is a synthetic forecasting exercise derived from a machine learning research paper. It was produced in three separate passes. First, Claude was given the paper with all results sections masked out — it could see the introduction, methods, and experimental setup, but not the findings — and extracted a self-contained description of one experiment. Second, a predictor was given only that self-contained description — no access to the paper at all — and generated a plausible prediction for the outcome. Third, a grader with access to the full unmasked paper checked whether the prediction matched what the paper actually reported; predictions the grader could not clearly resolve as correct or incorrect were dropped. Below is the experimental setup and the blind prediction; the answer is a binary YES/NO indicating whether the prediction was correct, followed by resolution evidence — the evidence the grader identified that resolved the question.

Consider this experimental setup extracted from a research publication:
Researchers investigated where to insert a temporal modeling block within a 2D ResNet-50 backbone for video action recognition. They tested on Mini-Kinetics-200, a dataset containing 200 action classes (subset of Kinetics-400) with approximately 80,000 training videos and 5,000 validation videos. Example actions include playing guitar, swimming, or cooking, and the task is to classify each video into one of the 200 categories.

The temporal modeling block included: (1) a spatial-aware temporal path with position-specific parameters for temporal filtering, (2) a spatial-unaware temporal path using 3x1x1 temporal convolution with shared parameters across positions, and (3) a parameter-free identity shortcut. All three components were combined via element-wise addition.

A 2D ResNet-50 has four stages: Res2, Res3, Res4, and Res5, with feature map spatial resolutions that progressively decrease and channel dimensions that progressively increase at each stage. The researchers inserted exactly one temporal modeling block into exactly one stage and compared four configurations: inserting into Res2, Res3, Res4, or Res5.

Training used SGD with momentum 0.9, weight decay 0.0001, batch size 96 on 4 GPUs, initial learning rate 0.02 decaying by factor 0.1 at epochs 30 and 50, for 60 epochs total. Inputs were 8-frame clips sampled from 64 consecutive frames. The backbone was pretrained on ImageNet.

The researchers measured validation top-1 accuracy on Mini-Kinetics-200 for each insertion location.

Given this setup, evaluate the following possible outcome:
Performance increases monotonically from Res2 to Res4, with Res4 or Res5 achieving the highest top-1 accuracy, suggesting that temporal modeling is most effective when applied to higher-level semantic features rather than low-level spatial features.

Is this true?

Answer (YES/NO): NO